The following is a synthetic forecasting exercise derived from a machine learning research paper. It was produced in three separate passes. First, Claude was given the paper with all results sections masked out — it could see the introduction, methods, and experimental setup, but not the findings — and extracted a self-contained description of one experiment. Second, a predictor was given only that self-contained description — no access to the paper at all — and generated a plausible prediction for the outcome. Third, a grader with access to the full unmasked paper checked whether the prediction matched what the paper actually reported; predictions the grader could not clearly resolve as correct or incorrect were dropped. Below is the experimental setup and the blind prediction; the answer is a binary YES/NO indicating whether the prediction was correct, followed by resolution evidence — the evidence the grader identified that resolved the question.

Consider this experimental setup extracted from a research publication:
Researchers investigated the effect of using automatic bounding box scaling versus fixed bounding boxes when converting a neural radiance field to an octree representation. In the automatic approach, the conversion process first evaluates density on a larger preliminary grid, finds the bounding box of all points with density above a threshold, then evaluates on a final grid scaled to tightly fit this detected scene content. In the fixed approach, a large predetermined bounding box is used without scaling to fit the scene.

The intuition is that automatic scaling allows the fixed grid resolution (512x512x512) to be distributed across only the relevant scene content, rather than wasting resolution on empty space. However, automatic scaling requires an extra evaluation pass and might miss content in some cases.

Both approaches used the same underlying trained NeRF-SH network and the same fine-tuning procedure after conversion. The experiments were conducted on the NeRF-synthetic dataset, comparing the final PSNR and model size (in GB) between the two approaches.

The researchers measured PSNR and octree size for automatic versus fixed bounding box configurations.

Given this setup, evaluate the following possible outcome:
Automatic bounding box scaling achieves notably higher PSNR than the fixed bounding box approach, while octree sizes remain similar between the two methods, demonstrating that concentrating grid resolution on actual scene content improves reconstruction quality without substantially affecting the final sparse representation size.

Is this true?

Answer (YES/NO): NO